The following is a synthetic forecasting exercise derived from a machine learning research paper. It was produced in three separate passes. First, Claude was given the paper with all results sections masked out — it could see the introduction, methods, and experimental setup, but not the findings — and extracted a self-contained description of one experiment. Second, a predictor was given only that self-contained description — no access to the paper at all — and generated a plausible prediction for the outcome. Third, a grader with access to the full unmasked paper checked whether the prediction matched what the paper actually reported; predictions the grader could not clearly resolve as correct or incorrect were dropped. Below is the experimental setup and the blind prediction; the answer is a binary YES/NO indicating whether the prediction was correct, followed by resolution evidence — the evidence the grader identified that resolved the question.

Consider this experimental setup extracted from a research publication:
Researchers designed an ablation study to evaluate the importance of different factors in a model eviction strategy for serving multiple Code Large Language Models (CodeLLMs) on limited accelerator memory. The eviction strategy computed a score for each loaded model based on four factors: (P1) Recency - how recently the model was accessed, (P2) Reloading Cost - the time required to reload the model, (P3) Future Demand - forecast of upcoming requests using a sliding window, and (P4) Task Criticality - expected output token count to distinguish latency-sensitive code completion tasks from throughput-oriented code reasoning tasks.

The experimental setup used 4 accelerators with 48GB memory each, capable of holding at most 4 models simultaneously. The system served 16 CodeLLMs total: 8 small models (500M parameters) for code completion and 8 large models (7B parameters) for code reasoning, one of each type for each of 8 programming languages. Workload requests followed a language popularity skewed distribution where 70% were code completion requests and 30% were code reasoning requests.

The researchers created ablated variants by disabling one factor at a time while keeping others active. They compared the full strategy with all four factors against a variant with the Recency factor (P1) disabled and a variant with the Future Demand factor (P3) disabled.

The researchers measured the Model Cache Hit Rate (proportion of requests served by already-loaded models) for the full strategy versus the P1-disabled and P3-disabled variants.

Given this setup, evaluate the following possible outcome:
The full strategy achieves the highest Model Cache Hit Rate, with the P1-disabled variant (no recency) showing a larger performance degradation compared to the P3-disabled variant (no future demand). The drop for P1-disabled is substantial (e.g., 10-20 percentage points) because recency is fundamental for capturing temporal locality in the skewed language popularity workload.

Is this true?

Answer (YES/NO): NO